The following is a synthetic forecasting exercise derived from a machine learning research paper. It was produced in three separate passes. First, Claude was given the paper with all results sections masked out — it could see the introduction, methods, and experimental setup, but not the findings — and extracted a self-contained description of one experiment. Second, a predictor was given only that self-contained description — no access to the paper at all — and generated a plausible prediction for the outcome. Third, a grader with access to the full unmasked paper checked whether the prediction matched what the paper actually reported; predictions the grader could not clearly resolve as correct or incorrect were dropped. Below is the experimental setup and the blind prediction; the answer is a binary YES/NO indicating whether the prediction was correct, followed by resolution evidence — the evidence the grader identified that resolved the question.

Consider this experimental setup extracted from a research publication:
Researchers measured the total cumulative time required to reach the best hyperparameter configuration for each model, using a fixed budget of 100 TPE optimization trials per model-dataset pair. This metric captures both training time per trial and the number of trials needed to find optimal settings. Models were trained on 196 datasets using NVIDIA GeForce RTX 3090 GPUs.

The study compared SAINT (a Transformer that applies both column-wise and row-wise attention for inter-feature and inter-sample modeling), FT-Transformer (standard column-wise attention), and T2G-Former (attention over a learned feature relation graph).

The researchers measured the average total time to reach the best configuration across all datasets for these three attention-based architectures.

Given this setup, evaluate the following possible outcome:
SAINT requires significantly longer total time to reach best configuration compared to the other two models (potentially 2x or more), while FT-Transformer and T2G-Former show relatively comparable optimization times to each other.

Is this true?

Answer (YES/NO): NO